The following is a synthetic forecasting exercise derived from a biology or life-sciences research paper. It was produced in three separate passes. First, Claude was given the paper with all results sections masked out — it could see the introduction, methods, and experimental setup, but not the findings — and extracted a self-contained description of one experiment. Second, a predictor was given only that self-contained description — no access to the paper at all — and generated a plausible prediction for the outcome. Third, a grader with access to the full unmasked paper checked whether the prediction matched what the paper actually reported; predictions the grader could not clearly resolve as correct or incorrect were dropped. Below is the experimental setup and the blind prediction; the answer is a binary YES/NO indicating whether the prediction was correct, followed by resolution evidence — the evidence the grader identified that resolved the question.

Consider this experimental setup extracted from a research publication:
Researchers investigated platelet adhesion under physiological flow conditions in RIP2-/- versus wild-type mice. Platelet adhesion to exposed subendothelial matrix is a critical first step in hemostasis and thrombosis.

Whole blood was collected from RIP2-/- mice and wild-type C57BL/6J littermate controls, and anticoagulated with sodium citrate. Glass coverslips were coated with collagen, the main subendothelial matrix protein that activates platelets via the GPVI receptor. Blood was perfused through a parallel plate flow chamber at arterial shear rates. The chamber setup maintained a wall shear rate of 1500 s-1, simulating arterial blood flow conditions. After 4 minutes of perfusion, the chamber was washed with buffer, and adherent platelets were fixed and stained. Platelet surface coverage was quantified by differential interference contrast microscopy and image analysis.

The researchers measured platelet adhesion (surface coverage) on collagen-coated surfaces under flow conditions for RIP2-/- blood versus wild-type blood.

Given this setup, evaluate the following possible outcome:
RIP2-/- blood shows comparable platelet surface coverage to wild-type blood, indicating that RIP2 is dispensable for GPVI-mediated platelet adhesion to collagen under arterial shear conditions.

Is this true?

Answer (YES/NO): NO